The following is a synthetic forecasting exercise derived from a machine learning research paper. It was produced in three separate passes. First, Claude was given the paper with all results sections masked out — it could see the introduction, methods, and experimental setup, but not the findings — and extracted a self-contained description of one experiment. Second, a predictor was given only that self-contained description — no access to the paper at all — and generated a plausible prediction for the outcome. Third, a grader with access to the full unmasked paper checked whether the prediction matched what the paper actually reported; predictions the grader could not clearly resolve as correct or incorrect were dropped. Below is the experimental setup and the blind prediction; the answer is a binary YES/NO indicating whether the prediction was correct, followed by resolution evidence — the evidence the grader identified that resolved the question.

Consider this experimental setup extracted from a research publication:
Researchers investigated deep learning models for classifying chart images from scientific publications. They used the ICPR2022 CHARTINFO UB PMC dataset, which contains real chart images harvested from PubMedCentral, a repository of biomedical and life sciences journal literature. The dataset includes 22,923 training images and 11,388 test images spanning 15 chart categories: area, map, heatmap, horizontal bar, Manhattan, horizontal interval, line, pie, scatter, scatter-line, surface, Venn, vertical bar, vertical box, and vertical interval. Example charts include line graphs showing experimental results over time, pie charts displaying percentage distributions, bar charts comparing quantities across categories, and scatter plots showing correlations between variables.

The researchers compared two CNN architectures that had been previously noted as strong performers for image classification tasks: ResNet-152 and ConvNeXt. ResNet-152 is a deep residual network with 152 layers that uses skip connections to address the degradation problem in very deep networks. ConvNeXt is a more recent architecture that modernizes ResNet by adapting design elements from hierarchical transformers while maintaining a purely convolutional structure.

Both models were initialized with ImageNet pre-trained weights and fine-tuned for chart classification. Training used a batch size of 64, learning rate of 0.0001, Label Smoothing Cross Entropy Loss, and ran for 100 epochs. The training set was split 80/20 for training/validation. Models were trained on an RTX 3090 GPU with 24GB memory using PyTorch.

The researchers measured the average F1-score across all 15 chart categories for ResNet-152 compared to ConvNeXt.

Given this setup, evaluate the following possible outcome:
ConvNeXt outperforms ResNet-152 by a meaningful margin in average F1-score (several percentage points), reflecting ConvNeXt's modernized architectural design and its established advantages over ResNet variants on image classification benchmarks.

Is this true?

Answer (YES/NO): NO